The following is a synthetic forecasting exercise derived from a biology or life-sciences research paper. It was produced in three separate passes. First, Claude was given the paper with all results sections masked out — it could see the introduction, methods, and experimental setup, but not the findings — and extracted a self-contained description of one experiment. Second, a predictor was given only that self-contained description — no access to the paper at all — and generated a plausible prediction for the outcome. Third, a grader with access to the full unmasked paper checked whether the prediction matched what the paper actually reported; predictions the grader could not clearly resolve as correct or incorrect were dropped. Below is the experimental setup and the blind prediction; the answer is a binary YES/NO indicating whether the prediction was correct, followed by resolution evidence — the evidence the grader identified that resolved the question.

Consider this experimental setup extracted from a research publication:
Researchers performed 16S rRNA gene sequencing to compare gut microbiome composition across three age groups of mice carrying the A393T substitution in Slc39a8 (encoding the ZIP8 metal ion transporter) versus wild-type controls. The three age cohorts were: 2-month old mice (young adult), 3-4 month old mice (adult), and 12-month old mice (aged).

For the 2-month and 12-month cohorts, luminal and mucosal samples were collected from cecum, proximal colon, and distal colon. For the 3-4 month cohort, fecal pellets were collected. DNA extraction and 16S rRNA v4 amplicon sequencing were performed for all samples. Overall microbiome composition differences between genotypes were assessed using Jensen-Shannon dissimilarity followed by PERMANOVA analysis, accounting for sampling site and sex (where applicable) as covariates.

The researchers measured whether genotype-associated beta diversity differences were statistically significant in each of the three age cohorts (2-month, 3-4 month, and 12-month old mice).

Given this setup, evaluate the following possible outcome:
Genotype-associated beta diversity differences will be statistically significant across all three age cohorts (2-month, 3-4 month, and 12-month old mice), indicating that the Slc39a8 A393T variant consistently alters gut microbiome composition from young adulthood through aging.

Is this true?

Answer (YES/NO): YES